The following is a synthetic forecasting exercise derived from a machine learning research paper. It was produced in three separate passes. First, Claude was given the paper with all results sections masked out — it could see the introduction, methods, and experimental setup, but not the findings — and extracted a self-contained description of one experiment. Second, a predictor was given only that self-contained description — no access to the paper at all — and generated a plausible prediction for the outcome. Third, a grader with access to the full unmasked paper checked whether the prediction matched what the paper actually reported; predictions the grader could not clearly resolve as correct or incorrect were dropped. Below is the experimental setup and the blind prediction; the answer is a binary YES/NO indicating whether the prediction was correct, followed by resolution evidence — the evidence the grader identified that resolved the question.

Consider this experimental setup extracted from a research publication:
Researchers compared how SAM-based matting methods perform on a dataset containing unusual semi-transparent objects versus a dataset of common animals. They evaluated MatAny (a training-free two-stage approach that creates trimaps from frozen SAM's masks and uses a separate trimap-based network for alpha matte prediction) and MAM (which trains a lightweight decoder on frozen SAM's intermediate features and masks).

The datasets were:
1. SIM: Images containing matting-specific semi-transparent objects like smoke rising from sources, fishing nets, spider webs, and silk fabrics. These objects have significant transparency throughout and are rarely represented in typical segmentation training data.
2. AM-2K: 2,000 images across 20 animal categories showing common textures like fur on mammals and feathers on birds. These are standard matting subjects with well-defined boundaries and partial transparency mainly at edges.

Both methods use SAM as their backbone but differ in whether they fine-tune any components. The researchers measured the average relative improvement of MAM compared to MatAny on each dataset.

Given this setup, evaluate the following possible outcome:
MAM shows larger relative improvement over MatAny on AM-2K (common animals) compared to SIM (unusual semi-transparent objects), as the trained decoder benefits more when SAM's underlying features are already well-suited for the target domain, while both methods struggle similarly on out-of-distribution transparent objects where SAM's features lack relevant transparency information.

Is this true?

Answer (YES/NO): NO